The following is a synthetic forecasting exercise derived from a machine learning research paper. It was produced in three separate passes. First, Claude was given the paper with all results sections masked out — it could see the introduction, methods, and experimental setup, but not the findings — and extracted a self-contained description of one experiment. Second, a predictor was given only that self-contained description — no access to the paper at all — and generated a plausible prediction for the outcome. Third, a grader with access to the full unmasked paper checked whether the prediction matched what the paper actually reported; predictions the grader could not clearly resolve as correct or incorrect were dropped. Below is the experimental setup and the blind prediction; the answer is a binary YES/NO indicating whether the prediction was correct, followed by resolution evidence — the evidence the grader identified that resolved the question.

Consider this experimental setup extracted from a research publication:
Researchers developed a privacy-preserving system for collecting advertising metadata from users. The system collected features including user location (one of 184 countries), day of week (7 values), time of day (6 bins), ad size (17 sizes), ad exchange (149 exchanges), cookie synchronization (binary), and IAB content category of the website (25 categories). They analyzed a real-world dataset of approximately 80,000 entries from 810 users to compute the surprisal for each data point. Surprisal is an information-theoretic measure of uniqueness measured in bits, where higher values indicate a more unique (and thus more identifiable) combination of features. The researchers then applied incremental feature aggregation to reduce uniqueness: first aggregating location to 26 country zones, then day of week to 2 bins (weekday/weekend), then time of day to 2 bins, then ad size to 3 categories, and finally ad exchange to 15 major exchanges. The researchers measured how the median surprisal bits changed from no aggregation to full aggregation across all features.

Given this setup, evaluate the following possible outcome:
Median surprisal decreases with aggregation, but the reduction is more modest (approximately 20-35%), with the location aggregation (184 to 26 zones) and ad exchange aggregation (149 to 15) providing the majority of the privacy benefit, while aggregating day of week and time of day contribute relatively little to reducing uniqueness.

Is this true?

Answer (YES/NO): NO